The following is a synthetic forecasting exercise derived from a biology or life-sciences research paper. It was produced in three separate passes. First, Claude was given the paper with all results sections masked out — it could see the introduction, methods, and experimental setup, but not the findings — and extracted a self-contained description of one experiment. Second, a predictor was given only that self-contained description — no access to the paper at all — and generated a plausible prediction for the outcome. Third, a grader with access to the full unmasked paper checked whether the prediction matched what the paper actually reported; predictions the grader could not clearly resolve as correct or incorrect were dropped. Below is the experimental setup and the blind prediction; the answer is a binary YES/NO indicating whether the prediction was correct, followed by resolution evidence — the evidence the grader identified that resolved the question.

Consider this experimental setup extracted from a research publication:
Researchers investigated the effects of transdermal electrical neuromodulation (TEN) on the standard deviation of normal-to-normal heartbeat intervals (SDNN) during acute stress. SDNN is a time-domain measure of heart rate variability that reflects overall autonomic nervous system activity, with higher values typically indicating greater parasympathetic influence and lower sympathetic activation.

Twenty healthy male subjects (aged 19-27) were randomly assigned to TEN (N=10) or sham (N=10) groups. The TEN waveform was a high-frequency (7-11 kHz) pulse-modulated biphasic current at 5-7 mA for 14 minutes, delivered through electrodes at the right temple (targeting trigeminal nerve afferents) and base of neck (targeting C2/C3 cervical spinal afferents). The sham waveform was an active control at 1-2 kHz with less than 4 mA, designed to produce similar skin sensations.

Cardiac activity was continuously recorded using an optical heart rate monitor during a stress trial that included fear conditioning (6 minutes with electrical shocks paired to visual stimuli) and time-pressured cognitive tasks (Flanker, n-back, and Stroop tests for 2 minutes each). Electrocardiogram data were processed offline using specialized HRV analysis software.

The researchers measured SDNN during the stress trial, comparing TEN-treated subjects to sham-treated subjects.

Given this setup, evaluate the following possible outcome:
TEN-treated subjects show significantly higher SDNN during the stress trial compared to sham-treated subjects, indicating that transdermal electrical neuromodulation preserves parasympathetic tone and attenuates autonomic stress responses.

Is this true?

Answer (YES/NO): NO